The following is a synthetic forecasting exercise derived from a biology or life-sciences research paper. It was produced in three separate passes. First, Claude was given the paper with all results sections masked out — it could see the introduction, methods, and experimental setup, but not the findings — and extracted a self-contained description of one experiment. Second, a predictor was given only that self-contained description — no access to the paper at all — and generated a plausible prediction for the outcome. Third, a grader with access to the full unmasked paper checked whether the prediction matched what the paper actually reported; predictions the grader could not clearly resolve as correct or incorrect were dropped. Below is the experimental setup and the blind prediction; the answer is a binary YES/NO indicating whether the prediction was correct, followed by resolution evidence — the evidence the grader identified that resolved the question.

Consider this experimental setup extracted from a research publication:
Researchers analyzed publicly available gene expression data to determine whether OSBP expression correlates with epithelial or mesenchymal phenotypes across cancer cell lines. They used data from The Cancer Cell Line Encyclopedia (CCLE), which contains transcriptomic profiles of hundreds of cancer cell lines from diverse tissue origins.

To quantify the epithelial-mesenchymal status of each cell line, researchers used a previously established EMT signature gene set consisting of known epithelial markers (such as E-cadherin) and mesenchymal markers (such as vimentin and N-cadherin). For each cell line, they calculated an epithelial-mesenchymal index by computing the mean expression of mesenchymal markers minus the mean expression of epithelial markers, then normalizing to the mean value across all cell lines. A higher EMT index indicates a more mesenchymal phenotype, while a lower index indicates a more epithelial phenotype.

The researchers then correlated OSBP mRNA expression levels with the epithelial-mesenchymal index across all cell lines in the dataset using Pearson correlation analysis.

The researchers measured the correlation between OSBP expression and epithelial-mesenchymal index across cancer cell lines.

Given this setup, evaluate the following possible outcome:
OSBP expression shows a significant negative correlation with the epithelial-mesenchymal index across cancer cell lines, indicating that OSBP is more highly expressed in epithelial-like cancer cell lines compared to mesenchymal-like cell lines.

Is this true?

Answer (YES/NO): NO